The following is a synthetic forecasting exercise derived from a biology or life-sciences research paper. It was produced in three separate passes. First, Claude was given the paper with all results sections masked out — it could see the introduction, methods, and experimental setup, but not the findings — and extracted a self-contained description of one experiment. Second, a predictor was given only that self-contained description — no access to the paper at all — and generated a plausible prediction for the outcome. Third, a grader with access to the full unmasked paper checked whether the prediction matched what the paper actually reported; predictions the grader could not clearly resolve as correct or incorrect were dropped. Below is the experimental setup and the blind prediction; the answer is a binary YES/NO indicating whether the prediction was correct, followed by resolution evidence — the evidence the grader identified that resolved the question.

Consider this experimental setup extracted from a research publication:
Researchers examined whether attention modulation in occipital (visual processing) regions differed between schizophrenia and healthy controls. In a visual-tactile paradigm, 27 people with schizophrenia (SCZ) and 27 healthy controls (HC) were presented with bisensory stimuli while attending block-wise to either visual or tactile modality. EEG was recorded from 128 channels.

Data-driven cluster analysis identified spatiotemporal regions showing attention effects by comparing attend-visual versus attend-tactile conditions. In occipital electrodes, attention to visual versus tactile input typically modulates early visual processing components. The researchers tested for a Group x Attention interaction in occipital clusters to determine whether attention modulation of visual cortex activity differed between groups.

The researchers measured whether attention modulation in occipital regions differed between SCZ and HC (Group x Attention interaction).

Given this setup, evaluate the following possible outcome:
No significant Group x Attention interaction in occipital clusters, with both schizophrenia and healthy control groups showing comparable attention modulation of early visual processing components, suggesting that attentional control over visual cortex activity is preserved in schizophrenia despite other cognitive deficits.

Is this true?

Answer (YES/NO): NO